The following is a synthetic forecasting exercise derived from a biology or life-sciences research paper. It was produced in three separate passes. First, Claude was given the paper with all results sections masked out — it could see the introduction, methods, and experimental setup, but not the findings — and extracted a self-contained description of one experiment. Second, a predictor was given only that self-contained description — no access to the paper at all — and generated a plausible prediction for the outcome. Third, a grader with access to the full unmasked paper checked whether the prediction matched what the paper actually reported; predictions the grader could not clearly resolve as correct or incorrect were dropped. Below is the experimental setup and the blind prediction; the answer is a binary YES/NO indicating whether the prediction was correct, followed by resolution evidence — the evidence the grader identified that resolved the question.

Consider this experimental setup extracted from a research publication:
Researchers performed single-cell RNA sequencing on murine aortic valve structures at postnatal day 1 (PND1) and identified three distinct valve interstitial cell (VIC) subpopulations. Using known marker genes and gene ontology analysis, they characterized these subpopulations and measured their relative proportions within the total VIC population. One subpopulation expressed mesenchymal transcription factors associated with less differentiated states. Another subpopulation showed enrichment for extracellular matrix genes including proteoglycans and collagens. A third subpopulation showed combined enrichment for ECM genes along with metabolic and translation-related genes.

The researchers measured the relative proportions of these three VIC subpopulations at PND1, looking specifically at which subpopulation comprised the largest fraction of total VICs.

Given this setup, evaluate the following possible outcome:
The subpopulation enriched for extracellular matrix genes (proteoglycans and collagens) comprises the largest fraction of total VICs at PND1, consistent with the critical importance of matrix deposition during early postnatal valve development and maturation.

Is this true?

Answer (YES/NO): NO